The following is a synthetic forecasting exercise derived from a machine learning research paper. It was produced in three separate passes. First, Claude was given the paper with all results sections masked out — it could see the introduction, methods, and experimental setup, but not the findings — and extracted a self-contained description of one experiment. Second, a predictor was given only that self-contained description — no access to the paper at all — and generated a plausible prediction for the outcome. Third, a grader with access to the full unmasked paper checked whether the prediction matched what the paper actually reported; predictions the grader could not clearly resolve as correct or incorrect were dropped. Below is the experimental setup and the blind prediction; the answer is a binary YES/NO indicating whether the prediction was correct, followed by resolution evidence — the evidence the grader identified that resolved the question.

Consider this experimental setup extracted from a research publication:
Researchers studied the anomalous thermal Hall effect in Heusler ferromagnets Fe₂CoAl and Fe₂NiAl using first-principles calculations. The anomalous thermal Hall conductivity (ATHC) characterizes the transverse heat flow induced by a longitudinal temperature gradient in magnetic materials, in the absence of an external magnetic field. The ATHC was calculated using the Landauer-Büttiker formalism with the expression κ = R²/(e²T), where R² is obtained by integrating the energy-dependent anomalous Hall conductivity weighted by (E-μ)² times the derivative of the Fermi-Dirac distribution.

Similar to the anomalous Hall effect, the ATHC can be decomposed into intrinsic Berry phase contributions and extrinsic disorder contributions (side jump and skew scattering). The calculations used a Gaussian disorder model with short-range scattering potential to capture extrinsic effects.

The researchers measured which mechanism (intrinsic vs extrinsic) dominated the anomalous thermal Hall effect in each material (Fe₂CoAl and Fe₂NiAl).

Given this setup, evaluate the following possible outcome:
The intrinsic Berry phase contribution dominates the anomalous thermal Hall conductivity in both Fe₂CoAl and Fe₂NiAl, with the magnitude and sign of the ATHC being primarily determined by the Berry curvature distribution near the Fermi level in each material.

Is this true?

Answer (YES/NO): NO